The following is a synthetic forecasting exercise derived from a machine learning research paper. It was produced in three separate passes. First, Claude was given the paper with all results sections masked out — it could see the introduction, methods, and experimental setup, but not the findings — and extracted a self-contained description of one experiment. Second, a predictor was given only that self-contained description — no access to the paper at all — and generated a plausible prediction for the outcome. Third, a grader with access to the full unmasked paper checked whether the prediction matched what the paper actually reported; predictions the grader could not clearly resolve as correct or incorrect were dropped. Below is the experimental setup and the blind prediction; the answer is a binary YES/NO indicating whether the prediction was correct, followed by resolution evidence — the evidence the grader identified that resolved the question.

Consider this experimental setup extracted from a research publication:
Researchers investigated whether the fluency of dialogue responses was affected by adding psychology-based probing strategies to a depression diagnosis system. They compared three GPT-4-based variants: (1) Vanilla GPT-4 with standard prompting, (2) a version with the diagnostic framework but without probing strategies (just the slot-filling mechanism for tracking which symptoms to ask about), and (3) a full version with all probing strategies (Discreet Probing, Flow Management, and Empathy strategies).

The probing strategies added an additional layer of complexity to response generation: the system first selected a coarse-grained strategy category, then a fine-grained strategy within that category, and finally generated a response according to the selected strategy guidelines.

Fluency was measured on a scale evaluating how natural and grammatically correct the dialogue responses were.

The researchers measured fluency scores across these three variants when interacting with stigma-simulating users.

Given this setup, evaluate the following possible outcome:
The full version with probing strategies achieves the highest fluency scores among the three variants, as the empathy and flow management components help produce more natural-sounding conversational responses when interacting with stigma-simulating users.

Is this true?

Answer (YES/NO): YES